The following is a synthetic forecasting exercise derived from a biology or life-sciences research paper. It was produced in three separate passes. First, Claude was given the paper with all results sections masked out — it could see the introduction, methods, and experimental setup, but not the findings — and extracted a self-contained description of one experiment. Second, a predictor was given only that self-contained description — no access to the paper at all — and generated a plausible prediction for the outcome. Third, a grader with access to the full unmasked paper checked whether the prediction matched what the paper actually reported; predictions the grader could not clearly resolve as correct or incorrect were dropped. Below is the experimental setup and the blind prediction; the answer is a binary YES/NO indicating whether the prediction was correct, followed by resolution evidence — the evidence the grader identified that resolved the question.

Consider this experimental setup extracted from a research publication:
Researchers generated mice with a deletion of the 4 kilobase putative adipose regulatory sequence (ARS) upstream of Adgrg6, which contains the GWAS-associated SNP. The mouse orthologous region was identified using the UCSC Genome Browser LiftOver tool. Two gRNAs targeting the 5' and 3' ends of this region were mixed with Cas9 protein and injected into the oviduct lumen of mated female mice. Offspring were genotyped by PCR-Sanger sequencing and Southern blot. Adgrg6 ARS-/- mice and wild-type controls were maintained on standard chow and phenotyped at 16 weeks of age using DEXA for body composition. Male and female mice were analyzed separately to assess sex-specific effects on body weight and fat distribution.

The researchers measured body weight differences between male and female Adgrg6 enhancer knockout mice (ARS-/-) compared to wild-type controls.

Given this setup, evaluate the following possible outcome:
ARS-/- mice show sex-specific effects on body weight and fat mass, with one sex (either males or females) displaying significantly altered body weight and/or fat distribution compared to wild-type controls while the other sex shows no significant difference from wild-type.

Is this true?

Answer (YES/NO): YES